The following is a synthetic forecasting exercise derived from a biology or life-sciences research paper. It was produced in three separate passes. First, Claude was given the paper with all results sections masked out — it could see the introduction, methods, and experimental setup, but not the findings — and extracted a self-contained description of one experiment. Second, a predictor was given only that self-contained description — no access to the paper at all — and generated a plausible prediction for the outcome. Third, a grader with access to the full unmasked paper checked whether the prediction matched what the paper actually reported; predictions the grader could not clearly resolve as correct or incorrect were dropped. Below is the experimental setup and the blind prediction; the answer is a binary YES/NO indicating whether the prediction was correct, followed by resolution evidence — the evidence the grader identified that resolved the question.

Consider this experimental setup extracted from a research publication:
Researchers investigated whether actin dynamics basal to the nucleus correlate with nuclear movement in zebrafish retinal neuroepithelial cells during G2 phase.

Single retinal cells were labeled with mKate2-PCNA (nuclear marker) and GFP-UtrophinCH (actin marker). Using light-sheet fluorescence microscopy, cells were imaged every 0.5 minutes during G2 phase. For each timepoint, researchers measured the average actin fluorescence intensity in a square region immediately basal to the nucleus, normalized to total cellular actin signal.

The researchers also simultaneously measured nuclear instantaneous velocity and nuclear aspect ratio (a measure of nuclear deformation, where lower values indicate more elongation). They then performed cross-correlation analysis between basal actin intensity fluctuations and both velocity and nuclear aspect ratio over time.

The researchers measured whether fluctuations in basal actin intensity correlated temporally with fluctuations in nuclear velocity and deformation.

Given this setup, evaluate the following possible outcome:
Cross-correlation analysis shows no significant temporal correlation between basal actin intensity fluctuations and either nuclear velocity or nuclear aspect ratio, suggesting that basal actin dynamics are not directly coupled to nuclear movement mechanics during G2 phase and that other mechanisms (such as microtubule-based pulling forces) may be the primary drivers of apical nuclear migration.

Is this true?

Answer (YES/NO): NO